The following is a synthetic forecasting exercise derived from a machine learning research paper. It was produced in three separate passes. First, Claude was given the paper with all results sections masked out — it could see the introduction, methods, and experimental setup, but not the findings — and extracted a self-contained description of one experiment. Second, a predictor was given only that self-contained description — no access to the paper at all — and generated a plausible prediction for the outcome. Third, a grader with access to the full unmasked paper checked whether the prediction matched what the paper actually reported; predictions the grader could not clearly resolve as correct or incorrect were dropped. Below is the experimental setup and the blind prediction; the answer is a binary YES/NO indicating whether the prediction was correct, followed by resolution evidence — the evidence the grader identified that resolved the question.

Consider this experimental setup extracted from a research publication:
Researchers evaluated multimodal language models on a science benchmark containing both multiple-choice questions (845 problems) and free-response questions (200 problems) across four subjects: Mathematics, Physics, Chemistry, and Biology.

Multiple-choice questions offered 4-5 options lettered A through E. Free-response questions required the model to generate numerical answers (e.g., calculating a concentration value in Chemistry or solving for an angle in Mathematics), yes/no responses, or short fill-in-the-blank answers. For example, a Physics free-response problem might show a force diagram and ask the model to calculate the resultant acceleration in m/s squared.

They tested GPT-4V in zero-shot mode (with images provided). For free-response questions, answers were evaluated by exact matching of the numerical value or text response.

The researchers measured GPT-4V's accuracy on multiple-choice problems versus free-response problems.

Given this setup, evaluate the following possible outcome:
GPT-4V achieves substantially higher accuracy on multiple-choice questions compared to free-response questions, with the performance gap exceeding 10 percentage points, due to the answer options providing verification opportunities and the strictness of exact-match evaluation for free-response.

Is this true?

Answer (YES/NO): YES